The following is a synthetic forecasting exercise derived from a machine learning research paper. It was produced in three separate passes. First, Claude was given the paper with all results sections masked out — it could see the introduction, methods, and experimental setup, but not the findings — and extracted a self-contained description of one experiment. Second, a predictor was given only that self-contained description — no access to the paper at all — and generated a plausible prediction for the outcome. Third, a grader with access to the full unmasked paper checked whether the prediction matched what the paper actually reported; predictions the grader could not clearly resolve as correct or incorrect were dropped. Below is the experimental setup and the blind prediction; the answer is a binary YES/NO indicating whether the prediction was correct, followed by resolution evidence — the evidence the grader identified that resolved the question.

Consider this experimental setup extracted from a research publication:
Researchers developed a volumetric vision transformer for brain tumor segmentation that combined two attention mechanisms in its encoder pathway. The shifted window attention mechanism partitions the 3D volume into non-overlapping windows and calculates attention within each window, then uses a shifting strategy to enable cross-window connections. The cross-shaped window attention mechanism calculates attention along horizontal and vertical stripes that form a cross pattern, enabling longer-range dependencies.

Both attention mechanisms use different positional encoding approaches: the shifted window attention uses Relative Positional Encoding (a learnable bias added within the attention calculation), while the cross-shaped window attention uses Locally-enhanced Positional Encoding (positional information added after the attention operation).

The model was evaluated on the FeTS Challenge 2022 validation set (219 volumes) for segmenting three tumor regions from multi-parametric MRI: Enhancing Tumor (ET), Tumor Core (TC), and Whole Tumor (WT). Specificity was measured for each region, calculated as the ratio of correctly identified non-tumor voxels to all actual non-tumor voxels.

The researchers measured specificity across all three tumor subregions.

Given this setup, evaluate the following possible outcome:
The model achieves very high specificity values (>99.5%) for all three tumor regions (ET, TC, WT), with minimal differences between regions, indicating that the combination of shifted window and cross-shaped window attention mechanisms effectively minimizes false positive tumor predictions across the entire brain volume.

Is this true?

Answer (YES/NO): YES